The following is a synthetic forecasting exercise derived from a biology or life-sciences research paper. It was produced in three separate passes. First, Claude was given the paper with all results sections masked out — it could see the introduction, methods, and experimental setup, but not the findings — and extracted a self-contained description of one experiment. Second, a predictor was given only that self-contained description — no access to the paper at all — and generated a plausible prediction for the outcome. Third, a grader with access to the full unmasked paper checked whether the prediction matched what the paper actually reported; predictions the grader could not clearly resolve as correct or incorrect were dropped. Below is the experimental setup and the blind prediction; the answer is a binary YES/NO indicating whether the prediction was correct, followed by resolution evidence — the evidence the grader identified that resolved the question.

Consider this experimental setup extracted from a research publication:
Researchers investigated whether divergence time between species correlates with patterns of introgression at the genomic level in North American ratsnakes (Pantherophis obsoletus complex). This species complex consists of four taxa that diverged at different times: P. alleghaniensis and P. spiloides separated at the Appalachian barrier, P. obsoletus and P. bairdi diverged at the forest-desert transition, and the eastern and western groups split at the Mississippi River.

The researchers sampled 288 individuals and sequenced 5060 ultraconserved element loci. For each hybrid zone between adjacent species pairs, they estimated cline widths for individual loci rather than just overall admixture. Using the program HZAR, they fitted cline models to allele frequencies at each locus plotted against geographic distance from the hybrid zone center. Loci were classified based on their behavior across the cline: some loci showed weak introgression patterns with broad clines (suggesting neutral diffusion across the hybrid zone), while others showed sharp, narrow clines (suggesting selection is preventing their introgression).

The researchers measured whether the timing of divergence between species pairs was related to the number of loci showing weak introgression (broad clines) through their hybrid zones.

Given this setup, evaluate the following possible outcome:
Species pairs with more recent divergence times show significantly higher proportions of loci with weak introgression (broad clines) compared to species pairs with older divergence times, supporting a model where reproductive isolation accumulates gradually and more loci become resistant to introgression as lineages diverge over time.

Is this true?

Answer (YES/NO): YES